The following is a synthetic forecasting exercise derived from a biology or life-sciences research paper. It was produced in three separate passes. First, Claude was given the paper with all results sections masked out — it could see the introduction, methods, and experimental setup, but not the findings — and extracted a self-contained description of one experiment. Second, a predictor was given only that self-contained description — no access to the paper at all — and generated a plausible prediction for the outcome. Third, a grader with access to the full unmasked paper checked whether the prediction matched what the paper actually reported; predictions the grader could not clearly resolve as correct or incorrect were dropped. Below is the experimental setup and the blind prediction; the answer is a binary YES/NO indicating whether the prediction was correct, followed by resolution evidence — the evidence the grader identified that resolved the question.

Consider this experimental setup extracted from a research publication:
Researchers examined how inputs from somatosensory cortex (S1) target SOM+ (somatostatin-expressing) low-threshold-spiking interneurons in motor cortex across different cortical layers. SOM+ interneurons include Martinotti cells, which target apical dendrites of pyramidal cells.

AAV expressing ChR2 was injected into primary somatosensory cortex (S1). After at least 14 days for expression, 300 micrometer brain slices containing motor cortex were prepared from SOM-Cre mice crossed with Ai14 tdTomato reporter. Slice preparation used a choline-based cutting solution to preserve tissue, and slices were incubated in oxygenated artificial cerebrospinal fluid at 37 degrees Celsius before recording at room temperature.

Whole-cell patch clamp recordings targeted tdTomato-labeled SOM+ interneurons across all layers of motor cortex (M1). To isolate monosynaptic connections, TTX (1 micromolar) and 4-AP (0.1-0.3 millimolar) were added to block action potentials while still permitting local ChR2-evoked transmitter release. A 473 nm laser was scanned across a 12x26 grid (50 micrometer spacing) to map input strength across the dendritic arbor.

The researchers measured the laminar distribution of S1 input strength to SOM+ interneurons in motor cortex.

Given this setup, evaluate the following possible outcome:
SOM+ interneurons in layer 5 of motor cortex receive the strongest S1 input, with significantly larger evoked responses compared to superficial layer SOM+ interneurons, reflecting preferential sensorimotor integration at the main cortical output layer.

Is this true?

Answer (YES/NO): YES